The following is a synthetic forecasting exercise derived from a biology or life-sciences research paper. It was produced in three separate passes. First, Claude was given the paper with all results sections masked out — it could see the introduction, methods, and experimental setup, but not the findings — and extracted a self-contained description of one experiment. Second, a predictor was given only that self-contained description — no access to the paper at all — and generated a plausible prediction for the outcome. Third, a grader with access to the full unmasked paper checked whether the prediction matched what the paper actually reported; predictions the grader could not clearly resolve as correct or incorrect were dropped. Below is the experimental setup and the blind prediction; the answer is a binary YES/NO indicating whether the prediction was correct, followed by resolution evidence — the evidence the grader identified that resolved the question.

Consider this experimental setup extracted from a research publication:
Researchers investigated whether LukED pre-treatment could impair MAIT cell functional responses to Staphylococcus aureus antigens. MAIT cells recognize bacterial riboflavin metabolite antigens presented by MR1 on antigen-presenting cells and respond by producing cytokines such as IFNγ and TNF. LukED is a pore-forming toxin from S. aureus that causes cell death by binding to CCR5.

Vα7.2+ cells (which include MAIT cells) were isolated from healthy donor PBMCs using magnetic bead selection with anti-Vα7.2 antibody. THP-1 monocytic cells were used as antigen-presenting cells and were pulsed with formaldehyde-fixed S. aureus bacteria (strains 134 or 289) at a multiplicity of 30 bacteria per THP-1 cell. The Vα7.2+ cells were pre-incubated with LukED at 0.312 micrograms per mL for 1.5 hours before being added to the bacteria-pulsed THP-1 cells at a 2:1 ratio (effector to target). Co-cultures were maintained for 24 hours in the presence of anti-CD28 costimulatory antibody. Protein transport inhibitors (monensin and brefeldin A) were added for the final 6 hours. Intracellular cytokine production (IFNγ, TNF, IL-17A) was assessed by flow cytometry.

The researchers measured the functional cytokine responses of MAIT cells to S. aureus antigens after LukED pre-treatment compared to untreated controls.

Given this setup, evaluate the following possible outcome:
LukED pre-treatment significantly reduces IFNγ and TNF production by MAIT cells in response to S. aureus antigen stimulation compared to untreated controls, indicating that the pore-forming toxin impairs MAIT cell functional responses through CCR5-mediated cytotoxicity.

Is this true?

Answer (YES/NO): NO